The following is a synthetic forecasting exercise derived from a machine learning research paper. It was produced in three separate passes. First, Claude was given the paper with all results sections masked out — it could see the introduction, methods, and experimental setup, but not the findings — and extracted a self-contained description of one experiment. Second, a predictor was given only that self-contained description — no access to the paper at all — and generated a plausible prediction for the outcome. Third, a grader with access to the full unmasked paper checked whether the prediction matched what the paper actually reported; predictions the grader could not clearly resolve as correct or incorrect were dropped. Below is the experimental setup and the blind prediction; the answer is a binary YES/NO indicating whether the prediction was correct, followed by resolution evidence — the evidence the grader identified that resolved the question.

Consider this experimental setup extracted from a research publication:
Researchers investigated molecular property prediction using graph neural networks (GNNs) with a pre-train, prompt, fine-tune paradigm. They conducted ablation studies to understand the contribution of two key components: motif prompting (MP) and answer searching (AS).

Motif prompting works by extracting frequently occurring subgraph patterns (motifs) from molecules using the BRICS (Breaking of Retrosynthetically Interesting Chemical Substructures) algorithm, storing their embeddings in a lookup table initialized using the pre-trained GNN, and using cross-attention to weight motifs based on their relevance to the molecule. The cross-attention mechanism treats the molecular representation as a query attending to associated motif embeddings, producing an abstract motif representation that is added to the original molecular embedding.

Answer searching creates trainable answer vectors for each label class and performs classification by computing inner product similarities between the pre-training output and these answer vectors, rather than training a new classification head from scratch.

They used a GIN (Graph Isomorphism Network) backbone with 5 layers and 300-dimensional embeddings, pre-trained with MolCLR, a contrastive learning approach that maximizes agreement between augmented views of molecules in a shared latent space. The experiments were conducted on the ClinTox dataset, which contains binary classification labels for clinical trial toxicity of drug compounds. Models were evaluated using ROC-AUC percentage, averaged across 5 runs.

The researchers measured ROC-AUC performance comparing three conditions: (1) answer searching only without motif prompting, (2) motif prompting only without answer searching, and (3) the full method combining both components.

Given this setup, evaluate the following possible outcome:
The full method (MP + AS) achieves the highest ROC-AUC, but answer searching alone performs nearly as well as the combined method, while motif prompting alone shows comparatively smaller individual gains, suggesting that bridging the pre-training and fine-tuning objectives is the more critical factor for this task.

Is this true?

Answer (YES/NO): NO